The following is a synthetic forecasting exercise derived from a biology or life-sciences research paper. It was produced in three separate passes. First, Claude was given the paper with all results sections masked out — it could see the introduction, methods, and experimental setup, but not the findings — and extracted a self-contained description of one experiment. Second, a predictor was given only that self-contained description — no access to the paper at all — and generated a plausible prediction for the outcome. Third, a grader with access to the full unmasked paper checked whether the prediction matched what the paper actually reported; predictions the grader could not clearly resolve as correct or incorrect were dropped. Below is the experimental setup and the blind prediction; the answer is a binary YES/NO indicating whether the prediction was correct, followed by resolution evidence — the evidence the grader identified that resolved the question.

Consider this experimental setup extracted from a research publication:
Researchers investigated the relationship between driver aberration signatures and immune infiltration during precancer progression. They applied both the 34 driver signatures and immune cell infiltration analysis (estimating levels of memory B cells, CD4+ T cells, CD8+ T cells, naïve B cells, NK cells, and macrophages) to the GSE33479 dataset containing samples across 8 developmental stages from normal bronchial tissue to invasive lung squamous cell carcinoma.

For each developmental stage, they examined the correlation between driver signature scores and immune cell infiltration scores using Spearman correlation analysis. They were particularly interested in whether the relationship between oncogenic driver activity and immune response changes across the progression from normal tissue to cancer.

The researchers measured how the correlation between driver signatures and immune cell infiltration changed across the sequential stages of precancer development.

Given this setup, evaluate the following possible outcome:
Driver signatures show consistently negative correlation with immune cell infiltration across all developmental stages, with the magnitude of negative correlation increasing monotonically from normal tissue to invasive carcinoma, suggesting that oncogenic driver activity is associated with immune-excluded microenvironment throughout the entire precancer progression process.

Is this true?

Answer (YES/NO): NO